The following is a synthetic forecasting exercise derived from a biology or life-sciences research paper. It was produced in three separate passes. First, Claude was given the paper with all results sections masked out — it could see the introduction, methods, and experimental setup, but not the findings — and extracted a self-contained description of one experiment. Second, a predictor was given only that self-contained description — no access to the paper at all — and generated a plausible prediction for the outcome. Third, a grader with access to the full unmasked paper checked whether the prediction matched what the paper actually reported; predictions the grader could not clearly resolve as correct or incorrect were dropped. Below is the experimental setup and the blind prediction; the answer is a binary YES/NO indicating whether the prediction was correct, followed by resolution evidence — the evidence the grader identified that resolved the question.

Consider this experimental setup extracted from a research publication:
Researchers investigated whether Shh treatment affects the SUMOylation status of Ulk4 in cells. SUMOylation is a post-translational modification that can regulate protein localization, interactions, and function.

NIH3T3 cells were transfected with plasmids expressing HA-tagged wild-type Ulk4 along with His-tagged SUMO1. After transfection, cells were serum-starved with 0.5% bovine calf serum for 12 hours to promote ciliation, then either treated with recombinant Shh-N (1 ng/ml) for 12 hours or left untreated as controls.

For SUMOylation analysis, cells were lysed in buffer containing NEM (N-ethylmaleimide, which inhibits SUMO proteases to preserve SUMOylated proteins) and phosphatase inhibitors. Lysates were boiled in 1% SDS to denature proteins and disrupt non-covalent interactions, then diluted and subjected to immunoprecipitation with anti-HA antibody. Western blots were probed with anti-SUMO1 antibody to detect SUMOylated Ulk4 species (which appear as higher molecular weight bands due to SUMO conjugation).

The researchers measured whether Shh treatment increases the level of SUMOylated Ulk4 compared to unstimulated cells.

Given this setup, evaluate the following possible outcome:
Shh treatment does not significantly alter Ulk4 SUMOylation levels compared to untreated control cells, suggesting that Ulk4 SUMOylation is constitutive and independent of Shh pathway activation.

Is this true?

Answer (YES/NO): NO